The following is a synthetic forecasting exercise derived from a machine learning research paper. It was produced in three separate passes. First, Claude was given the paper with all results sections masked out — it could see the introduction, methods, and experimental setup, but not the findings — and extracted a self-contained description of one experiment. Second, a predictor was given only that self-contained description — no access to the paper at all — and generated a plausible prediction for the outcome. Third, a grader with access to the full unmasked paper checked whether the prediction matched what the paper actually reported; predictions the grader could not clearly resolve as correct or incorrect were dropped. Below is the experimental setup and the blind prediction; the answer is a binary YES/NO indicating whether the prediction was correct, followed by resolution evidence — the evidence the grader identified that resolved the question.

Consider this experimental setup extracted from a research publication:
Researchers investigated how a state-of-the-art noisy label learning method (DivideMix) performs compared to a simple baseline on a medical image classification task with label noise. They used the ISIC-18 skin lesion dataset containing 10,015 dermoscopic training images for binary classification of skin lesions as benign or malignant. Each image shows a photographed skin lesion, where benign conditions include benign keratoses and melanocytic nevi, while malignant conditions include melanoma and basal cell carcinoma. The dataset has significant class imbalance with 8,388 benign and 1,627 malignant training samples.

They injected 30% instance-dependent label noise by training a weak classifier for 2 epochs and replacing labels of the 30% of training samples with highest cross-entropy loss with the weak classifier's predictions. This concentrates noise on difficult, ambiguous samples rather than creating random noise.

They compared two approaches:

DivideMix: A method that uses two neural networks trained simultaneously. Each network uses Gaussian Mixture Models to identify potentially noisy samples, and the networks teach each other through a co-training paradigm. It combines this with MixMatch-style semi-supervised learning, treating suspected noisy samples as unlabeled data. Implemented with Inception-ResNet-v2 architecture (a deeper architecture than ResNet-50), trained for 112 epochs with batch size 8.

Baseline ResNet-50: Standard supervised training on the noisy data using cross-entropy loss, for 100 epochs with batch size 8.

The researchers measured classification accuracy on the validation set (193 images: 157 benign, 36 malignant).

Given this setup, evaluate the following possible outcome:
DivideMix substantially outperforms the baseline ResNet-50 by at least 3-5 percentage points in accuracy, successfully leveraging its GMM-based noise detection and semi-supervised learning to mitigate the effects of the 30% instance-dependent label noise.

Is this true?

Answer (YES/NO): NO